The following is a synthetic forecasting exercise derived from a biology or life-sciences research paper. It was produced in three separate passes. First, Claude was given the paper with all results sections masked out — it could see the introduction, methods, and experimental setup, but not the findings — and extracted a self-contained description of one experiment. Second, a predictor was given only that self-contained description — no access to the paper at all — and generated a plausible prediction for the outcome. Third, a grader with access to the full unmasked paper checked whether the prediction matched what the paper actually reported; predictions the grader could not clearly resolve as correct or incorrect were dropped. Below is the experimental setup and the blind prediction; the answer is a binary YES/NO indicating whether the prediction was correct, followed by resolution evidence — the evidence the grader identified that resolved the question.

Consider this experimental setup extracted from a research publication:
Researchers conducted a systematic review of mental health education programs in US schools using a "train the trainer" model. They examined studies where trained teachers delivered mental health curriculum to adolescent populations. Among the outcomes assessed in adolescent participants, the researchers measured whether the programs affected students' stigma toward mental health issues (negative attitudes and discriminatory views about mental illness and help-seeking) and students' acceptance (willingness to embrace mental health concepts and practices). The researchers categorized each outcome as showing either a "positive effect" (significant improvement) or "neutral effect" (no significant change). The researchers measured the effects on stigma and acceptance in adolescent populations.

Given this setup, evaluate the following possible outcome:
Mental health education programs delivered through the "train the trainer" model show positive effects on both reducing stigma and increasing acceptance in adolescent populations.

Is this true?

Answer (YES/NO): NO